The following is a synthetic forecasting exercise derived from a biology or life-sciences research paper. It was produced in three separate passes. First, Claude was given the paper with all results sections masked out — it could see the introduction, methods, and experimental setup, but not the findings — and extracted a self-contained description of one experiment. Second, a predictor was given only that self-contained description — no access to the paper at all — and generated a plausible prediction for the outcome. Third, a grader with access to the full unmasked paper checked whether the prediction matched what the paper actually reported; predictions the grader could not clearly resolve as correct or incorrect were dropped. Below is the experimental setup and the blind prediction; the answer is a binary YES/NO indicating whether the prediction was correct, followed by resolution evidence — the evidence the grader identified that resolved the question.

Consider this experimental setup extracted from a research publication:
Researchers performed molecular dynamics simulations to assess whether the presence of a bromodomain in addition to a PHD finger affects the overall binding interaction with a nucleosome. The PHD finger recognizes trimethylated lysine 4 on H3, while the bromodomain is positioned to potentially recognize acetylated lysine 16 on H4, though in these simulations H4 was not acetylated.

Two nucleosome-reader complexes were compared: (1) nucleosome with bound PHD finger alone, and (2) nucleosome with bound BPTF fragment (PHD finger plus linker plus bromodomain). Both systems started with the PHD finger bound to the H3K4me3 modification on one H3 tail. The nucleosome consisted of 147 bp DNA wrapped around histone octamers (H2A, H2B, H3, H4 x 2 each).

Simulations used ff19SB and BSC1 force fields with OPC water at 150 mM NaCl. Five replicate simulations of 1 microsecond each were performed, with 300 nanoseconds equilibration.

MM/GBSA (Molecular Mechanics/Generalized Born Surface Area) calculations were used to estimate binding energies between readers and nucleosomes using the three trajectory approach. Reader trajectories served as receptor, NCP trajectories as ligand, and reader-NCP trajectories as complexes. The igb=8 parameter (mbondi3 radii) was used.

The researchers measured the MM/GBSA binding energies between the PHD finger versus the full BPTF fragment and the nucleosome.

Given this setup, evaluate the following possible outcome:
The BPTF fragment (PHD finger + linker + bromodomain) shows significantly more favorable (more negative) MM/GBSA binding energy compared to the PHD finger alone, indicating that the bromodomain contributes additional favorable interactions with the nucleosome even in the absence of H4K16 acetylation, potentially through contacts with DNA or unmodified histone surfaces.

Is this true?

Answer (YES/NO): NO